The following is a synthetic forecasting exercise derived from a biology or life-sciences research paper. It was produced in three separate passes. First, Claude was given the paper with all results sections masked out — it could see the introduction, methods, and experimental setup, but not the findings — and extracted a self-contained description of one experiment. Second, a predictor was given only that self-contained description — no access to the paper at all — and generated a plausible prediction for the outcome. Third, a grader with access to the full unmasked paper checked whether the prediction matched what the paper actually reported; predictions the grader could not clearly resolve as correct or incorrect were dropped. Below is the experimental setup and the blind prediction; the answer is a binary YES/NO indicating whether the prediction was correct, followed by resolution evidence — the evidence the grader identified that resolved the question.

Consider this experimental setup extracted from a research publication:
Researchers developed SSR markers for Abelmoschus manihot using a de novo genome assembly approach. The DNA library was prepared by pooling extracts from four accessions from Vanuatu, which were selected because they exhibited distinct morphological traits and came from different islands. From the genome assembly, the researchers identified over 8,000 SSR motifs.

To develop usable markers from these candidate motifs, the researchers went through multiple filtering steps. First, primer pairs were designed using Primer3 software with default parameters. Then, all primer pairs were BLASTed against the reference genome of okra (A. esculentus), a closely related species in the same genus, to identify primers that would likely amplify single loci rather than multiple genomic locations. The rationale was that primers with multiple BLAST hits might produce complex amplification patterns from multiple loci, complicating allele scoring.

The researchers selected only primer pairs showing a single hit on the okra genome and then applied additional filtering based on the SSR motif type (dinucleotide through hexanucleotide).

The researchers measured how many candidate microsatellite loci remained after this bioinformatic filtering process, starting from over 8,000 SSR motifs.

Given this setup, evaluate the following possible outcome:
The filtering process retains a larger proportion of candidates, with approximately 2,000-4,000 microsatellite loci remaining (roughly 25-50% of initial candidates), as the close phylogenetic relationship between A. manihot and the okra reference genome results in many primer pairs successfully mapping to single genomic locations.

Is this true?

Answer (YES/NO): NO